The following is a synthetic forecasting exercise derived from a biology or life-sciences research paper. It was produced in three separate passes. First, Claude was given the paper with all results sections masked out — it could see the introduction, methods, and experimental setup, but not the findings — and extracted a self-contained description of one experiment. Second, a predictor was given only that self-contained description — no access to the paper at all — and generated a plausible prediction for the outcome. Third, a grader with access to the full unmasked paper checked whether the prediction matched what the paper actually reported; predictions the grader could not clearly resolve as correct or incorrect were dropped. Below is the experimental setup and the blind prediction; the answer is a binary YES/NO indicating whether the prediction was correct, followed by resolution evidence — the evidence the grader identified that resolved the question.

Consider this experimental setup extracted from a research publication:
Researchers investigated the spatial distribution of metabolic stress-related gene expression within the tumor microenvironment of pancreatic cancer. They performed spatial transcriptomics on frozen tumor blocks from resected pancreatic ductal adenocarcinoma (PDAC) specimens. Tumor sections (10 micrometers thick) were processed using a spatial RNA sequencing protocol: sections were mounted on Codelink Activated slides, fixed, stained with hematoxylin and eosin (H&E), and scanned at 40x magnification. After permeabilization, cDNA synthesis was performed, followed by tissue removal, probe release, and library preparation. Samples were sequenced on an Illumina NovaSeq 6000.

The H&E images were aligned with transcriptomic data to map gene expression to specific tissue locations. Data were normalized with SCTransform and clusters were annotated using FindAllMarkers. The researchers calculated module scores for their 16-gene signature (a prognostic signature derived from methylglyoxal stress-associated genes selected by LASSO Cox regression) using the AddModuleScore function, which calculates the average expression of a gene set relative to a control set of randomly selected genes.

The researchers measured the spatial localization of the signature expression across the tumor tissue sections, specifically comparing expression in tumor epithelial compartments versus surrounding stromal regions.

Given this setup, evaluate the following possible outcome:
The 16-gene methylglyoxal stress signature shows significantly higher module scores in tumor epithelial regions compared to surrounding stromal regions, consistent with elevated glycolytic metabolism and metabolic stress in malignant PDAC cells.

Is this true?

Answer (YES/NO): YES